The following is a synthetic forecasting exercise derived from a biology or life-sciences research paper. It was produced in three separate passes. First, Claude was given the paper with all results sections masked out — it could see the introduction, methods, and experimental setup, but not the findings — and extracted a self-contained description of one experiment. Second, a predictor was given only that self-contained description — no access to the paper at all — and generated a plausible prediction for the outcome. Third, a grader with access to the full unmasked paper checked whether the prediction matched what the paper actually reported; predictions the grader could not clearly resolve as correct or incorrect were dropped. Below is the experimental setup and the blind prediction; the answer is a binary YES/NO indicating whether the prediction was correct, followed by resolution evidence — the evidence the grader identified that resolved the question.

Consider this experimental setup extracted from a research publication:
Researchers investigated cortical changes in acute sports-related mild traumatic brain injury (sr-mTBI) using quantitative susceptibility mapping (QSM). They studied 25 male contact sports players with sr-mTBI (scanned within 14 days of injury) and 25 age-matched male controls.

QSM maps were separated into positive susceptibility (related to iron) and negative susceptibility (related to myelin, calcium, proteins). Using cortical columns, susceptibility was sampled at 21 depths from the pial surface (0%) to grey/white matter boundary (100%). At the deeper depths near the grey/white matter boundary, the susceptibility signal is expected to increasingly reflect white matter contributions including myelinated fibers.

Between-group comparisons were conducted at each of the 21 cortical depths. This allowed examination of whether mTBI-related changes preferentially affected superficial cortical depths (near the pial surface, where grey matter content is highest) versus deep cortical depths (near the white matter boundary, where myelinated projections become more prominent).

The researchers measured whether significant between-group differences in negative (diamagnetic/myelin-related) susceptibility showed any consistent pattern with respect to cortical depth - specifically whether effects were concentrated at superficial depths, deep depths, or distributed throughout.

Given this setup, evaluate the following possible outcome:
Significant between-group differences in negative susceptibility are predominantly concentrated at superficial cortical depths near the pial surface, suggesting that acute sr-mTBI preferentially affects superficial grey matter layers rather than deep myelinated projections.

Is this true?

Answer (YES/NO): YES